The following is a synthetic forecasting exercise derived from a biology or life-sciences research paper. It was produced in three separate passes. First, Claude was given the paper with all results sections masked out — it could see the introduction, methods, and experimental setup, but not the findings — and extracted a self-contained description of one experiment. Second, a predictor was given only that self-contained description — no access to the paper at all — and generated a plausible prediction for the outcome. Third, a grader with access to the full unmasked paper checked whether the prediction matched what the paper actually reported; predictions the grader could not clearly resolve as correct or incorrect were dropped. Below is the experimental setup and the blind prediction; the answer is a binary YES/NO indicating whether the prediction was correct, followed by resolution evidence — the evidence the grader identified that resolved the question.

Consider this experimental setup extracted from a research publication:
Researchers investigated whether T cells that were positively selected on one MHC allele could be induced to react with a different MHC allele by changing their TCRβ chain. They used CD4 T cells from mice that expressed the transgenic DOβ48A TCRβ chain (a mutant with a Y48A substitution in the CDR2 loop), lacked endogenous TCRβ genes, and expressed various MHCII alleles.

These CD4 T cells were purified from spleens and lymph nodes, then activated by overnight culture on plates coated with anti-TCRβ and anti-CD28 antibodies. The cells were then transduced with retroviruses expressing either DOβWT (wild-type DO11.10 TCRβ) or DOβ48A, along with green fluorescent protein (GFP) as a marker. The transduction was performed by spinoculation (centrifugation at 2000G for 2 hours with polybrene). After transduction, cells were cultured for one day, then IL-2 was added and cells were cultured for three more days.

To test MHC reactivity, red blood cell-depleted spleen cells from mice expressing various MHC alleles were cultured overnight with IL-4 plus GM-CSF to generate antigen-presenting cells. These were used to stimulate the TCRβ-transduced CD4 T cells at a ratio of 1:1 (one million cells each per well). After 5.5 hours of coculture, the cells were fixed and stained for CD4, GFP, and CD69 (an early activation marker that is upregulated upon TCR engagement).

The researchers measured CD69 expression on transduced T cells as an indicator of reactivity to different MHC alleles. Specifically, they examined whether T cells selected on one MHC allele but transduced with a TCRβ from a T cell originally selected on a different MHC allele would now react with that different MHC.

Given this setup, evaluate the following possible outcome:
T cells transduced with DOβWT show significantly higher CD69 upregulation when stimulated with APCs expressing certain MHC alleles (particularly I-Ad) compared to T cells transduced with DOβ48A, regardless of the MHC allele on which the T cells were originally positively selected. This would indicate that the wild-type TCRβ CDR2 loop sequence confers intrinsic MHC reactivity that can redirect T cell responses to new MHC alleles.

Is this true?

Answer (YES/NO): NO